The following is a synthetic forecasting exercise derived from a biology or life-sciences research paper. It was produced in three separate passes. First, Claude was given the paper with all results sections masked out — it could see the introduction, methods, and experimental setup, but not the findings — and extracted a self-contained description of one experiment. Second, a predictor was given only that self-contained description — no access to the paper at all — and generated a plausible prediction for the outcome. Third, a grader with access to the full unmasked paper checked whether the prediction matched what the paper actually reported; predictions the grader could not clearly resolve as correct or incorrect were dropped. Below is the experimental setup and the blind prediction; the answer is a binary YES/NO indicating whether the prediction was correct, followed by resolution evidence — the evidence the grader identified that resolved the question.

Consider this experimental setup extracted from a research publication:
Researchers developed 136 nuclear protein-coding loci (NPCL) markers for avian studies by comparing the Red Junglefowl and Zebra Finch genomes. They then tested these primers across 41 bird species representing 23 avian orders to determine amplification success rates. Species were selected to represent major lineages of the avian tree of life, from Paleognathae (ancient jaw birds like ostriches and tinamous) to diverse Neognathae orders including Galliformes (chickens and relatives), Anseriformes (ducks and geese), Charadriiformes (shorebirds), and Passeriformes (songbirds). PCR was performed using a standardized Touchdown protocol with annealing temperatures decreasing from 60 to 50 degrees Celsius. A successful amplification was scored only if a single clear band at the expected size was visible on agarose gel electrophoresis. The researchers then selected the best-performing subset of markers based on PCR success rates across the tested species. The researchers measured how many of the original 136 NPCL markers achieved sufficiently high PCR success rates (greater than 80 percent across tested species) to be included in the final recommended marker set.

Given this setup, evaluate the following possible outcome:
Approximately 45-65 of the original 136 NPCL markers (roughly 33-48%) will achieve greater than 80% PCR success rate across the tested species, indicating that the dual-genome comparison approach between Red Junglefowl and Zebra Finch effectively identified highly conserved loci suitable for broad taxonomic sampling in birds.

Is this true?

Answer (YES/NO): YES